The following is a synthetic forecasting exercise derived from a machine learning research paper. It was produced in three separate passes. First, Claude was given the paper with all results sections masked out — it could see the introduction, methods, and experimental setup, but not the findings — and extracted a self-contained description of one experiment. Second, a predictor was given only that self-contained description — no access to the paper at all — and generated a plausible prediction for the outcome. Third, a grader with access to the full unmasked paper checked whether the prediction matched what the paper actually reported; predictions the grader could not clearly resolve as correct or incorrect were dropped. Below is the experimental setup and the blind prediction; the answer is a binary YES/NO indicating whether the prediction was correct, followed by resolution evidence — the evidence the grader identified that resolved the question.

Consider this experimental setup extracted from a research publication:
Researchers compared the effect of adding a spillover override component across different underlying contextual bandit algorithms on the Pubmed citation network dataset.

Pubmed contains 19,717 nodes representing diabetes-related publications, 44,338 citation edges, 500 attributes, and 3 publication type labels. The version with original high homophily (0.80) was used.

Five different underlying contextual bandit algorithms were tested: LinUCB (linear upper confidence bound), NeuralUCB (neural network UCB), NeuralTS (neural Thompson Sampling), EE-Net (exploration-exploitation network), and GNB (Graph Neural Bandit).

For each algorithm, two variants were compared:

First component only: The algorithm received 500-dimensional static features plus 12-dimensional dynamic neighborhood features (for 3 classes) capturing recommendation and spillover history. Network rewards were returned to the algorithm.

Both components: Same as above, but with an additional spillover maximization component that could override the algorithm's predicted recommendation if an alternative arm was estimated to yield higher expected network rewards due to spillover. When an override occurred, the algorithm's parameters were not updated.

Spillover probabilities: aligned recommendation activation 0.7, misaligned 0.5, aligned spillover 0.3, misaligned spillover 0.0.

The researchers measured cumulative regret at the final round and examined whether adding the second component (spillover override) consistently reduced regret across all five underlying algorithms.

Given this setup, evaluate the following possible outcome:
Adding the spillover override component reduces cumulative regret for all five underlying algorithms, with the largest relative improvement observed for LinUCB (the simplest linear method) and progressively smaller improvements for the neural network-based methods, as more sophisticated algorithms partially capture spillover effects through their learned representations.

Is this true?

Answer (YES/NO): NO